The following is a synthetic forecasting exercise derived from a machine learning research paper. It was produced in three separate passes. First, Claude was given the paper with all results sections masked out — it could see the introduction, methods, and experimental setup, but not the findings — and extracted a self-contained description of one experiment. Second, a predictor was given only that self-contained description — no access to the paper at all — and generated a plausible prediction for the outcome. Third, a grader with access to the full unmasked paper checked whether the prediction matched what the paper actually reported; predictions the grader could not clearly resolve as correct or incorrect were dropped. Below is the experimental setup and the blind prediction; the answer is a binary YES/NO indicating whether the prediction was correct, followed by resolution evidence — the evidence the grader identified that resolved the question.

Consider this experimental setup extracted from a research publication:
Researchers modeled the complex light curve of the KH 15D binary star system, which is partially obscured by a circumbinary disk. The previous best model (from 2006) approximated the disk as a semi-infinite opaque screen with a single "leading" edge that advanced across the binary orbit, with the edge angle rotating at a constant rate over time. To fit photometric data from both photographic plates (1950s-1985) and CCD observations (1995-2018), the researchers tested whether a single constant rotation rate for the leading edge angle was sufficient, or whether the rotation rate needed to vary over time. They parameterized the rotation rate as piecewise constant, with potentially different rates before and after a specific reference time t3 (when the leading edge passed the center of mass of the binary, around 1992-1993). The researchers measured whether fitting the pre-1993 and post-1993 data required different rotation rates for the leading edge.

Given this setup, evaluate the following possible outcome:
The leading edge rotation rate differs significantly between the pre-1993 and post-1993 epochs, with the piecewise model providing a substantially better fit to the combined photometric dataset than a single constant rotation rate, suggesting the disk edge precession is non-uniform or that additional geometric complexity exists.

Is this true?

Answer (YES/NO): YES